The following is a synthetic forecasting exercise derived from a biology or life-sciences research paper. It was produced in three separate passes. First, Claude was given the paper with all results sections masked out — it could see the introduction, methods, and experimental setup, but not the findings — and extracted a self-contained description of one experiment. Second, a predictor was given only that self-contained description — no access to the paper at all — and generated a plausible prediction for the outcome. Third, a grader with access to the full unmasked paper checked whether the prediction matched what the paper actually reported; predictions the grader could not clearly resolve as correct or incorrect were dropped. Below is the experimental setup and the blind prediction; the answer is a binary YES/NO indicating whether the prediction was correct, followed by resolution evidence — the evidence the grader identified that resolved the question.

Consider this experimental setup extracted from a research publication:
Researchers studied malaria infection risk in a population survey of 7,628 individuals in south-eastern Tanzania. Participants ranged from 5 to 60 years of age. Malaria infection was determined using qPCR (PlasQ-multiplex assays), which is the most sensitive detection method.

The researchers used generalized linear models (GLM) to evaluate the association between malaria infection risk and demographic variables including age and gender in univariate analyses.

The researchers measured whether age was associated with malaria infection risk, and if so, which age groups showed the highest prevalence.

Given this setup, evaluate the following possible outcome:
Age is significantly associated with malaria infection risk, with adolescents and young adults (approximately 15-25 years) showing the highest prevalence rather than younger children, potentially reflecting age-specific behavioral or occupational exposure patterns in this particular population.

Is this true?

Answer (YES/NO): NO